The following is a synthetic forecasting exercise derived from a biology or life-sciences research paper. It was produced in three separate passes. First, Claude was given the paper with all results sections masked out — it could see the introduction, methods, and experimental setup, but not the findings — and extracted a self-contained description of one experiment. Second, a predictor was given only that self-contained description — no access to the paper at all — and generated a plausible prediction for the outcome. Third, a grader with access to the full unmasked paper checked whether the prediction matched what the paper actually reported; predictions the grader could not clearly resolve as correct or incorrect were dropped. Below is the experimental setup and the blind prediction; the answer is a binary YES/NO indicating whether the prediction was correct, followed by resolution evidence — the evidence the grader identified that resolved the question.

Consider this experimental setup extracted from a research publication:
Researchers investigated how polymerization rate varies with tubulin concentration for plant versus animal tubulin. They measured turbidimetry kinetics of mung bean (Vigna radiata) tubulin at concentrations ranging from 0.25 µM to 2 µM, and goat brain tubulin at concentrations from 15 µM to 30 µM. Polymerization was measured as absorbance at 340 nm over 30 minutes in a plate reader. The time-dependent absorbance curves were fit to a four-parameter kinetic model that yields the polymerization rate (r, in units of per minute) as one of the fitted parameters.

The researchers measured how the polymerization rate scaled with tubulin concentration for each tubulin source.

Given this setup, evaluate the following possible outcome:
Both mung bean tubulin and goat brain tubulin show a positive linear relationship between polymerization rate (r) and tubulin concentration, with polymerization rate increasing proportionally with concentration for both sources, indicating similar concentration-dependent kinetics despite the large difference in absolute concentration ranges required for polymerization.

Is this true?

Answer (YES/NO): YES